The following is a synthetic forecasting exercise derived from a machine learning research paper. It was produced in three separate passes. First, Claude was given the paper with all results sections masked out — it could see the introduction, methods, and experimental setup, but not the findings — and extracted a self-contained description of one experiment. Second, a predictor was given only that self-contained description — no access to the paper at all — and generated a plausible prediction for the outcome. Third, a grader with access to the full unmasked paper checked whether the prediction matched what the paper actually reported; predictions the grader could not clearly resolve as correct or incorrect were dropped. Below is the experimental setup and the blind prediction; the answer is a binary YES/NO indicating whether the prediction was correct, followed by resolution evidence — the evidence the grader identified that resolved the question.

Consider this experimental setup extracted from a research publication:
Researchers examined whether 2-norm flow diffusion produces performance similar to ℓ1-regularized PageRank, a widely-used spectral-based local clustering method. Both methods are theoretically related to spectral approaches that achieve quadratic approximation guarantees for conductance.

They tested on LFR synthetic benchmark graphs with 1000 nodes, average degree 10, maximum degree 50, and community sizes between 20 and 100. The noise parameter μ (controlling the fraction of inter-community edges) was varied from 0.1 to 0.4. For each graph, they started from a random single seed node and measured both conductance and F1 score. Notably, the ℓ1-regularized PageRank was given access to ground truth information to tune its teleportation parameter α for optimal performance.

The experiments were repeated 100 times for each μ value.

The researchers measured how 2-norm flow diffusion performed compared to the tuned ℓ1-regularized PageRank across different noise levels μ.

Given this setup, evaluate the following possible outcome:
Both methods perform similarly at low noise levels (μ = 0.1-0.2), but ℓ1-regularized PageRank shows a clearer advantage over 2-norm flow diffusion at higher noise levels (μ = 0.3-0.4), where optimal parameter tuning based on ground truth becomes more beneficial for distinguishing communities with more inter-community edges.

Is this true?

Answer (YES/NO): NO